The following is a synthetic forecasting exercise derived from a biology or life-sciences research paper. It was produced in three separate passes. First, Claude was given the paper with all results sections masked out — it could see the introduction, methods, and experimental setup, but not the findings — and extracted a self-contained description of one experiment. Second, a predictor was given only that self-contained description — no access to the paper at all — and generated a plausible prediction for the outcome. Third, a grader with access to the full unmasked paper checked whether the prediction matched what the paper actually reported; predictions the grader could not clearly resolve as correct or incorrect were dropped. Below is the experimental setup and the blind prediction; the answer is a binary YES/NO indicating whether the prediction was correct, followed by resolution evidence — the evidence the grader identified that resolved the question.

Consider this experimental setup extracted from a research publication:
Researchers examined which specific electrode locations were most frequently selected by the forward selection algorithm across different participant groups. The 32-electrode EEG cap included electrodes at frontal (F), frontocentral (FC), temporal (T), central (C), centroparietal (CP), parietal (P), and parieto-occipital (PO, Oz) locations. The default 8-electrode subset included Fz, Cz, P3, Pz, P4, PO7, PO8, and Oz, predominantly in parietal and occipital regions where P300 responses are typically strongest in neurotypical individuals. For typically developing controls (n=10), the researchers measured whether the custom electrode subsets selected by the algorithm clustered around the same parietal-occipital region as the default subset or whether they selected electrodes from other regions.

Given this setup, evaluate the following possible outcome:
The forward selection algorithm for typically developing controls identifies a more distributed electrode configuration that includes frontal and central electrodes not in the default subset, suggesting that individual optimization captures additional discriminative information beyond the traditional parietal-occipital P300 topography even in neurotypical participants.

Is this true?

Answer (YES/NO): NO